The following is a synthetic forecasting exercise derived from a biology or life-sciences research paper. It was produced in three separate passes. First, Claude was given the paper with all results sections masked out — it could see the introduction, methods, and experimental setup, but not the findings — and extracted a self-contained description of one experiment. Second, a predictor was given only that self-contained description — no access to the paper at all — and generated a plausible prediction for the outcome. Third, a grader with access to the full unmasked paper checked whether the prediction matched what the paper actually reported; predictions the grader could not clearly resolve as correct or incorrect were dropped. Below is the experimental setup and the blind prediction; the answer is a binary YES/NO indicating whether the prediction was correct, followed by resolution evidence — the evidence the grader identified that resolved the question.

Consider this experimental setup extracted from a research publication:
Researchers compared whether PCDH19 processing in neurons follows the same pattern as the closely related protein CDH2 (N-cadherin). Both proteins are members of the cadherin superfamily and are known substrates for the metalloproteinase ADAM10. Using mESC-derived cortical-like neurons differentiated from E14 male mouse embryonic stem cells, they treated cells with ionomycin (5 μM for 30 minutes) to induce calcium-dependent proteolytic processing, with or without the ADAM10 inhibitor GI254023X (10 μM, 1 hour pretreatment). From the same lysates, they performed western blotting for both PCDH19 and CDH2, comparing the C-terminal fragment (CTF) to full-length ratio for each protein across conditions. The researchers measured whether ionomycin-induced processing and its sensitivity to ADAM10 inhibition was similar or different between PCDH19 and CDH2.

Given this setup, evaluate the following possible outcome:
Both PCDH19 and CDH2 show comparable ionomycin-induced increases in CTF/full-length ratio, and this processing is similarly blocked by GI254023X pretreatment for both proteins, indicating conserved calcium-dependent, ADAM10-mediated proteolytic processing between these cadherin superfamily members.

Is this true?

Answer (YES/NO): NO